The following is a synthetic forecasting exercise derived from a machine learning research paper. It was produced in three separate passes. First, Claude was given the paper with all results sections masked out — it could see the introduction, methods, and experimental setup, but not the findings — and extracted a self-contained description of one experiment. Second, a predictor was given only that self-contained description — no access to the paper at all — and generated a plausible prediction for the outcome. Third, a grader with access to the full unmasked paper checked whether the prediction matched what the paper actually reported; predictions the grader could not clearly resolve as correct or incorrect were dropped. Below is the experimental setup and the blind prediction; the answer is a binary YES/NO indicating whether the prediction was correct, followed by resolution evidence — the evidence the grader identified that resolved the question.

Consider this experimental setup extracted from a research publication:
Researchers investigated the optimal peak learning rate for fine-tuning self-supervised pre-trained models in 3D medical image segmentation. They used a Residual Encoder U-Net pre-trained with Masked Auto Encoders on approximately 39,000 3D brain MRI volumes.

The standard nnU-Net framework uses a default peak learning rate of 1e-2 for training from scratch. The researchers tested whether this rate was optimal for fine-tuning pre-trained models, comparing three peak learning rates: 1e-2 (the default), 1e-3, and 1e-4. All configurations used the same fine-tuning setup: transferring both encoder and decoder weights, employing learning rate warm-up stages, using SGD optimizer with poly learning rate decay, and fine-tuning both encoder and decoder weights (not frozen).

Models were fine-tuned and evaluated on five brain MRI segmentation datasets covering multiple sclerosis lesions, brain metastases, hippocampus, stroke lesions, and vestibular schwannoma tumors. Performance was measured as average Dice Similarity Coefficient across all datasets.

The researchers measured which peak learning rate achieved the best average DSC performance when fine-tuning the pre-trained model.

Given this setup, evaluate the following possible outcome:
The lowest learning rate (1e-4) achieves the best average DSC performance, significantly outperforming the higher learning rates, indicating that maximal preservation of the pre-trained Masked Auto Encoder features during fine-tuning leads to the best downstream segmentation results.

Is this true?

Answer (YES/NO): NO